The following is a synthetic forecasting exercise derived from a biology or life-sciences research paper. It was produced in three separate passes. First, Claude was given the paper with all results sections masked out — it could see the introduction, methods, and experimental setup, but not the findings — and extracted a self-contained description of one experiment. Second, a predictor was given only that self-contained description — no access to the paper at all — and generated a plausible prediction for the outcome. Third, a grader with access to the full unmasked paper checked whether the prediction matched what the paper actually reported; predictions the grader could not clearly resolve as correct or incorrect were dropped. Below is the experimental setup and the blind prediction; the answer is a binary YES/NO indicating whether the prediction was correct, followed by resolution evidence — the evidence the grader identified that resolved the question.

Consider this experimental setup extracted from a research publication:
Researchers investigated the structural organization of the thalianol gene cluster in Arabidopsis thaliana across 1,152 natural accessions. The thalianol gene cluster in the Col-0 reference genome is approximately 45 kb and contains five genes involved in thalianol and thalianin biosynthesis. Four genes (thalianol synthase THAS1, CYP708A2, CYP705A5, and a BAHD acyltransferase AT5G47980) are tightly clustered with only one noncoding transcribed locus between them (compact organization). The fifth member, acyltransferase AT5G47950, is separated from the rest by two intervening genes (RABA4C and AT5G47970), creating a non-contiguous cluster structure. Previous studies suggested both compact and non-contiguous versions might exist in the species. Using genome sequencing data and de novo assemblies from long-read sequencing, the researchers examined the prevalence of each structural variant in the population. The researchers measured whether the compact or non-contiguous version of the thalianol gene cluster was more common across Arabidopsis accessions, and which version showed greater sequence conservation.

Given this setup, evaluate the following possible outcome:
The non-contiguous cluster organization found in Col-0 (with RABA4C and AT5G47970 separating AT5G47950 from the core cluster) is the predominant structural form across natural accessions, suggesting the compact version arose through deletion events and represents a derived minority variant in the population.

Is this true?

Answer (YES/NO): NO